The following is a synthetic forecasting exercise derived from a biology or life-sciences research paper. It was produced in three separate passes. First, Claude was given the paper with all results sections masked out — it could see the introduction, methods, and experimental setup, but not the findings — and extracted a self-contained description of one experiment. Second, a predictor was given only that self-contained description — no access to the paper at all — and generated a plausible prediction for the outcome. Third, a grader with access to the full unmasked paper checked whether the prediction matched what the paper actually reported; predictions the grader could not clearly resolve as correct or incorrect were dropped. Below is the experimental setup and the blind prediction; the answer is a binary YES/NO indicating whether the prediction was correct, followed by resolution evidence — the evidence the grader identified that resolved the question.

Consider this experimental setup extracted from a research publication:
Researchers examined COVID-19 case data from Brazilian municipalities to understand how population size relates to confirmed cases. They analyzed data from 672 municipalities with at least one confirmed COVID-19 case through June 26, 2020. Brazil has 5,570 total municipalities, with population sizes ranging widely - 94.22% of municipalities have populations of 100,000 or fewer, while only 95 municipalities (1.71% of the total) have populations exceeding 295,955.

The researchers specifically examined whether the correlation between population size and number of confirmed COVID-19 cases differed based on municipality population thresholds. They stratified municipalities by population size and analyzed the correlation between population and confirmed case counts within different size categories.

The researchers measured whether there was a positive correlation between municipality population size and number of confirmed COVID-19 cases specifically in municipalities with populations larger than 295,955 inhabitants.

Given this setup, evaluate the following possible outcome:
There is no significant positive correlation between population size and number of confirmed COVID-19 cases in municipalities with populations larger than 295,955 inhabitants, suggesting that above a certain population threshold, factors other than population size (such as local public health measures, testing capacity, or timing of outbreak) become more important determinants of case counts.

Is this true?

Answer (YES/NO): NO